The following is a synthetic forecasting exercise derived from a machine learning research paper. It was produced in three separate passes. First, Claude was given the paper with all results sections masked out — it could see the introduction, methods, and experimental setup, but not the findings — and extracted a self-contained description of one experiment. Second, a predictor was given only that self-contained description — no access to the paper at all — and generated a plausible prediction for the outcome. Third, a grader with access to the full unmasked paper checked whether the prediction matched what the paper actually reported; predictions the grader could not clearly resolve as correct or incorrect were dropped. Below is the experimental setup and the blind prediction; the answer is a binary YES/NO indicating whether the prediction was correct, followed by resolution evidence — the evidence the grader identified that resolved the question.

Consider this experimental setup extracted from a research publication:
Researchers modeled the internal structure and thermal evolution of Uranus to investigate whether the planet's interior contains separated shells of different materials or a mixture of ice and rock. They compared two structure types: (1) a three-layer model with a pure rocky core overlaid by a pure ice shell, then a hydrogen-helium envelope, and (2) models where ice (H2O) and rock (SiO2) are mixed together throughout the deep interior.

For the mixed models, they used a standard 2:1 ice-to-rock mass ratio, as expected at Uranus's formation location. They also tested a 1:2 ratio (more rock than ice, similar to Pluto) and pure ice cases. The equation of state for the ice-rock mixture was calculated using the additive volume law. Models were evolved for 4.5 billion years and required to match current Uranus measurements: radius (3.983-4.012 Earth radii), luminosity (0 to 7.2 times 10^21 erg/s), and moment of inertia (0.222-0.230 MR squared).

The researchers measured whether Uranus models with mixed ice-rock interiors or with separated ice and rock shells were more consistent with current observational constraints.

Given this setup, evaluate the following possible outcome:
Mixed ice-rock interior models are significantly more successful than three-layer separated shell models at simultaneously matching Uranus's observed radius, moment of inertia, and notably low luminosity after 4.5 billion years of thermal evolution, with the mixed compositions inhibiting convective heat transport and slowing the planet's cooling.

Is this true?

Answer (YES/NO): NO